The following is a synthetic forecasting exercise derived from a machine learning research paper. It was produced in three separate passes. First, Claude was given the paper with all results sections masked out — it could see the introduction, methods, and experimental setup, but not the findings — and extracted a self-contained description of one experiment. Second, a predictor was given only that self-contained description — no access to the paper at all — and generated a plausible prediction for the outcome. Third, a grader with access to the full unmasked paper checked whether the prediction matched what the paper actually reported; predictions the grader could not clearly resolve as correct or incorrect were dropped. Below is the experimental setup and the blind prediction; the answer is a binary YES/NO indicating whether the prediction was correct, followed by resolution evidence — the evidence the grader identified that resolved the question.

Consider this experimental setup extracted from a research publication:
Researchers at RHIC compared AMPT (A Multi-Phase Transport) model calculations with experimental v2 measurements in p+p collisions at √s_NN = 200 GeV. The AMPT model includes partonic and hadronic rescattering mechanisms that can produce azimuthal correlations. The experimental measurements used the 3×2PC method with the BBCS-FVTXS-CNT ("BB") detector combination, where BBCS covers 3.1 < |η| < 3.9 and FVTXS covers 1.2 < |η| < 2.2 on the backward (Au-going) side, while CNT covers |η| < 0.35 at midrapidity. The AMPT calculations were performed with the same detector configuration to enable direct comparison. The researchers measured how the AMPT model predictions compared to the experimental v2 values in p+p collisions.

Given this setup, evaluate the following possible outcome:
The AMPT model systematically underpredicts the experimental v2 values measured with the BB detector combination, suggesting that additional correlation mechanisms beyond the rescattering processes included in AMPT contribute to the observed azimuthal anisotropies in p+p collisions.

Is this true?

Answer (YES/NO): NO